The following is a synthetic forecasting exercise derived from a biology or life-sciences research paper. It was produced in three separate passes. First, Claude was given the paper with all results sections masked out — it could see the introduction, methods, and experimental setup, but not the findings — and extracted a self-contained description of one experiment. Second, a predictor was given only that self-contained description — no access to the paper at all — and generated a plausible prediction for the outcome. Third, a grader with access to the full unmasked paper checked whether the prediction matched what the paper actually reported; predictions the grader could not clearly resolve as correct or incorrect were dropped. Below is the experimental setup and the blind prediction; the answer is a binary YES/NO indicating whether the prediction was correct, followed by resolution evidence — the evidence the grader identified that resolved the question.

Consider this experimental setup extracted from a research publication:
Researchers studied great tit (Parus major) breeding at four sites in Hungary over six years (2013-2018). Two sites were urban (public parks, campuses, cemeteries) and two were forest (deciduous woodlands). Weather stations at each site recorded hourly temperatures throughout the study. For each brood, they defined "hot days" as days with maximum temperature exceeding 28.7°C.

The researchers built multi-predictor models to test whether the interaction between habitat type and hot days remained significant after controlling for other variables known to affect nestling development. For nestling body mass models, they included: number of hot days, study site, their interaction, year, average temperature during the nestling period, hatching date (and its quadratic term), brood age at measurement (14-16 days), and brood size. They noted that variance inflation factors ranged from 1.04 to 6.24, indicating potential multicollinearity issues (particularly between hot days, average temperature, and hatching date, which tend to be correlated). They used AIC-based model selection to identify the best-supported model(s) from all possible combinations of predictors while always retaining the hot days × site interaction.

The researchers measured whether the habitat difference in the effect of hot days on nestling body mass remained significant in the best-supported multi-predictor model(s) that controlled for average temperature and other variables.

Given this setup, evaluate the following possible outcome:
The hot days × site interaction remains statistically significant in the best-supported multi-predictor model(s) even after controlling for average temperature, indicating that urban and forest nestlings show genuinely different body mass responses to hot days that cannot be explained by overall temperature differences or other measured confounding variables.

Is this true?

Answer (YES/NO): NO